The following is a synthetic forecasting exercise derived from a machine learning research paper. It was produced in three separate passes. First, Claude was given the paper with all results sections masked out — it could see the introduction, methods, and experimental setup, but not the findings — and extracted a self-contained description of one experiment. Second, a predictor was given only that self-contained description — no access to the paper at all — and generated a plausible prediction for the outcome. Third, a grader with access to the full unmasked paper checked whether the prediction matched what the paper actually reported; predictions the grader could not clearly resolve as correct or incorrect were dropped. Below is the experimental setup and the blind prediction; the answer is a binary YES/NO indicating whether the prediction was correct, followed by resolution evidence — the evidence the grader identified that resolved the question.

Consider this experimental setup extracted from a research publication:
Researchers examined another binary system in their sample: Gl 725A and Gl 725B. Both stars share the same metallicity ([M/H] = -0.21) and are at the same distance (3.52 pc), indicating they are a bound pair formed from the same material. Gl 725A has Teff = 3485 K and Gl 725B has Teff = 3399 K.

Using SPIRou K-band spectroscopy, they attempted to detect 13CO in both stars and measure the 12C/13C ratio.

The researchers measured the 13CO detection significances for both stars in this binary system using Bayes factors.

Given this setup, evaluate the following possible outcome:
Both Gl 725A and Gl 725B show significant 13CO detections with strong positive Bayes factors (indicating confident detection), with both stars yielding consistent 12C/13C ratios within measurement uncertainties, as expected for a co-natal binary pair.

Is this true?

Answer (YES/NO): NO